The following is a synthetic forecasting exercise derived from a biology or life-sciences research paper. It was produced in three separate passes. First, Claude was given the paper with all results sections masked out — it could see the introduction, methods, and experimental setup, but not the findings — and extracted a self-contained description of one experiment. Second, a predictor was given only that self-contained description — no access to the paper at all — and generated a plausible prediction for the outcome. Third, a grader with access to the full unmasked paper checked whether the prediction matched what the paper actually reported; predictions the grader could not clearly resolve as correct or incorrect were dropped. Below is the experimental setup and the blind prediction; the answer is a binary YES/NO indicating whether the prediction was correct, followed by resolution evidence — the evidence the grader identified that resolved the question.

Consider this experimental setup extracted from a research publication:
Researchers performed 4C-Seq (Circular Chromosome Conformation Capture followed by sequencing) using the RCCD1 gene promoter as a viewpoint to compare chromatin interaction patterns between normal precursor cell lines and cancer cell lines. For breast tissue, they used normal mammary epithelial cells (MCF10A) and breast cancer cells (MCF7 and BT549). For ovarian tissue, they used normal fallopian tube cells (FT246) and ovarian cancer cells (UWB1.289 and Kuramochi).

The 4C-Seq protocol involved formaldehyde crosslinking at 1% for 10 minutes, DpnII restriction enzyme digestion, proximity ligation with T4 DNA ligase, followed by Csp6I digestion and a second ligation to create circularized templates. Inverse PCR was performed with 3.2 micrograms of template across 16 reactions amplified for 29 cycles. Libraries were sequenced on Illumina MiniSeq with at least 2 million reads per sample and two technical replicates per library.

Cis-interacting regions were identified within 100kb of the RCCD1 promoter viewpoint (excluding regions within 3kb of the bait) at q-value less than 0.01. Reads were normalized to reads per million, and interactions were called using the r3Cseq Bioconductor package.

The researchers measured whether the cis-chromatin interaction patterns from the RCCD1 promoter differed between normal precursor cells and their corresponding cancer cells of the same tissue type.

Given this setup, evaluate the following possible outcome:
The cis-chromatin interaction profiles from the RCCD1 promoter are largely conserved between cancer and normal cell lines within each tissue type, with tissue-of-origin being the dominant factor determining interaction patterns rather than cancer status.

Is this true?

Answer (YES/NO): NO